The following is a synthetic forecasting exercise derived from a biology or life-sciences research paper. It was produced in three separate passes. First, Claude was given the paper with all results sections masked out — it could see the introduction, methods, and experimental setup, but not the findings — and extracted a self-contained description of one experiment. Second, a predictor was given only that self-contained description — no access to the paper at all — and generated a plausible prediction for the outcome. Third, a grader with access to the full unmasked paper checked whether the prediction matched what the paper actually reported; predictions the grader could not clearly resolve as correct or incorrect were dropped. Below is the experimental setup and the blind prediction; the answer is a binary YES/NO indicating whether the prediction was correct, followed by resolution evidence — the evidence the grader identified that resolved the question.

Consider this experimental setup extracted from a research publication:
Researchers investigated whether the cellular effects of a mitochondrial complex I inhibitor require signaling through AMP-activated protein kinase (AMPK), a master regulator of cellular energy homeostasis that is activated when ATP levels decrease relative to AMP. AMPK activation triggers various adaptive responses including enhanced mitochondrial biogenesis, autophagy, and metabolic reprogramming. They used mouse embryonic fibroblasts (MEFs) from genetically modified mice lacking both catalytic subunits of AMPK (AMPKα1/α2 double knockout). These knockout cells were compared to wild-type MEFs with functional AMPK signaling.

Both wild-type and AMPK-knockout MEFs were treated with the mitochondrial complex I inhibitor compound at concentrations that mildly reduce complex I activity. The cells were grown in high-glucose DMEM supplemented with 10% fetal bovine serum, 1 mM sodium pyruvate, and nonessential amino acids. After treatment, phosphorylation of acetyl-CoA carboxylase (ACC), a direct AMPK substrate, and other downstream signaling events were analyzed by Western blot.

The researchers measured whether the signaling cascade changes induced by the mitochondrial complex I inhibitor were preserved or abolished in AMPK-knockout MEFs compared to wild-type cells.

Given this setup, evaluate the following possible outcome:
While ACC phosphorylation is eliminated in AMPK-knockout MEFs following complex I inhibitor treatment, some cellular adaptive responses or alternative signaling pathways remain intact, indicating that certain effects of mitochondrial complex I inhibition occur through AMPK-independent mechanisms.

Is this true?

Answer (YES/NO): NO